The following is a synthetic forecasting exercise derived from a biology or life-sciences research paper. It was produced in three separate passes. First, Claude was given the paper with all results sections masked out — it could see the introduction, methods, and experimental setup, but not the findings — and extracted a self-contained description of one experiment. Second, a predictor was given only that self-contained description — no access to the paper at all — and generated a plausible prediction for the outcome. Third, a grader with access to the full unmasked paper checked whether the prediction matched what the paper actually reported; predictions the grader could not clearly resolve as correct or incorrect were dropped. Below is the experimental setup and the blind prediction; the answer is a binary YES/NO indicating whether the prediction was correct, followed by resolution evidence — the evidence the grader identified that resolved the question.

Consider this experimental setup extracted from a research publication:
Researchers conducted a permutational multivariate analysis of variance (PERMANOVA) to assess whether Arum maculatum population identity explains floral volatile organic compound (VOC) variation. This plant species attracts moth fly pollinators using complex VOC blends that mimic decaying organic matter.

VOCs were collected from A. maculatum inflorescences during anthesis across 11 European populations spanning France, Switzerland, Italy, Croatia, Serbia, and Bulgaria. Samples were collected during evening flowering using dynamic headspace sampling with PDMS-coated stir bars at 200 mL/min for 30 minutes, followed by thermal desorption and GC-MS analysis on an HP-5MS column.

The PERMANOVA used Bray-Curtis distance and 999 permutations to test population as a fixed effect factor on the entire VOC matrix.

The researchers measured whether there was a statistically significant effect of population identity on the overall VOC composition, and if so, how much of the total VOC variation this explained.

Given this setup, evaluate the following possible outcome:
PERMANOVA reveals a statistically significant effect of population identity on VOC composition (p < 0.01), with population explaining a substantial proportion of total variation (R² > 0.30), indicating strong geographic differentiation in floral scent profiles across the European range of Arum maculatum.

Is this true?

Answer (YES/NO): NO